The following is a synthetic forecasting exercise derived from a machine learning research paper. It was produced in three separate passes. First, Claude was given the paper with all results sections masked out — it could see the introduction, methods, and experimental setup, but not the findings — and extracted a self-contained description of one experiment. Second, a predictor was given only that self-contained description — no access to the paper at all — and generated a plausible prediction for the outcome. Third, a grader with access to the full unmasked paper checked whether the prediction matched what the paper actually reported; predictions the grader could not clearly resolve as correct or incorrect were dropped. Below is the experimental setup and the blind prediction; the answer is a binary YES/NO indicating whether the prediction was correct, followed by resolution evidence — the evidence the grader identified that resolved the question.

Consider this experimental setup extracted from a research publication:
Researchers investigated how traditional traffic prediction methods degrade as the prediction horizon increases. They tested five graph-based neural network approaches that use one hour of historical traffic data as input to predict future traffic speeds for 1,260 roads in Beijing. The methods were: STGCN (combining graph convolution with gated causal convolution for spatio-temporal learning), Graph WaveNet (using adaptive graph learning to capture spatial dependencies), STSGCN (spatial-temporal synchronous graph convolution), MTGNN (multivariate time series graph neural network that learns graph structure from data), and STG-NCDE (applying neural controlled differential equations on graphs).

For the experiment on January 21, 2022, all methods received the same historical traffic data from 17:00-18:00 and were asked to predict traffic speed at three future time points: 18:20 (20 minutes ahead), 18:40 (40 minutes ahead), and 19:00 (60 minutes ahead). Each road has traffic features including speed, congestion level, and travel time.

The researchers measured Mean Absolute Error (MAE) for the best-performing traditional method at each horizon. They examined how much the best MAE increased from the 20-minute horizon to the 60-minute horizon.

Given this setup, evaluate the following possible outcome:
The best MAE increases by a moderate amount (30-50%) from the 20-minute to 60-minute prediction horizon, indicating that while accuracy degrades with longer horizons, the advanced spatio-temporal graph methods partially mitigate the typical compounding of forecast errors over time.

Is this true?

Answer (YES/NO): NO